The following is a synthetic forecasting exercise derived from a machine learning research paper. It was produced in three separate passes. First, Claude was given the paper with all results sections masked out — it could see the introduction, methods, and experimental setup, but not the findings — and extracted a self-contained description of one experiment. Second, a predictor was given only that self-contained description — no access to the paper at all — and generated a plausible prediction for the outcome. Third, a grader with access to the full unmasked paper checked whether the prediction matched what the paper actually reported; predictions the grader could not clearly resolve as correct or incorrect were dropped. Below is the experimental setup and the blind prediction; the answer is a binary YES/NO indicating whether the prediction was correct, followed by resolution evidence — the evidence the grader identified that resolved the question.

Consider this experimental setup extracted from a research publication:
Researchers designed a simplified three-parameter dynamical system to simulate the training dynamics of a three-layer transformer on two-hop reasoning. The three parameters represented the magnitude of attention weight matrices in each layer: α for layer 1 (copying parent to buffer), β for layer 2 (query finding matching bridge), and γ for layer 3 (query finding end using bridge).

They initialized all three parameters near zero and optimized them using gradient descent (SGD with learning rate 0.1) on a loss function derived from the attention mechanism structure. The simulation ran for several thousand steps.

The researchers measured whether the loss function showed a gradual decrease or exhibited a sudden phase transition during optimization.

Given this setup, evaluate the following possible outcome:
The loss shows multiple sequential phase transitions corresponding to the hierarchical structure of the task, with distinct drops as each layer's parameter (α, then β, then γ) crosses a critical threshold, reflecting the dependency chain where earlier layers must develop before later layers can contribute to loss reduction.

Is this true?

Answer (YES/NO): NO